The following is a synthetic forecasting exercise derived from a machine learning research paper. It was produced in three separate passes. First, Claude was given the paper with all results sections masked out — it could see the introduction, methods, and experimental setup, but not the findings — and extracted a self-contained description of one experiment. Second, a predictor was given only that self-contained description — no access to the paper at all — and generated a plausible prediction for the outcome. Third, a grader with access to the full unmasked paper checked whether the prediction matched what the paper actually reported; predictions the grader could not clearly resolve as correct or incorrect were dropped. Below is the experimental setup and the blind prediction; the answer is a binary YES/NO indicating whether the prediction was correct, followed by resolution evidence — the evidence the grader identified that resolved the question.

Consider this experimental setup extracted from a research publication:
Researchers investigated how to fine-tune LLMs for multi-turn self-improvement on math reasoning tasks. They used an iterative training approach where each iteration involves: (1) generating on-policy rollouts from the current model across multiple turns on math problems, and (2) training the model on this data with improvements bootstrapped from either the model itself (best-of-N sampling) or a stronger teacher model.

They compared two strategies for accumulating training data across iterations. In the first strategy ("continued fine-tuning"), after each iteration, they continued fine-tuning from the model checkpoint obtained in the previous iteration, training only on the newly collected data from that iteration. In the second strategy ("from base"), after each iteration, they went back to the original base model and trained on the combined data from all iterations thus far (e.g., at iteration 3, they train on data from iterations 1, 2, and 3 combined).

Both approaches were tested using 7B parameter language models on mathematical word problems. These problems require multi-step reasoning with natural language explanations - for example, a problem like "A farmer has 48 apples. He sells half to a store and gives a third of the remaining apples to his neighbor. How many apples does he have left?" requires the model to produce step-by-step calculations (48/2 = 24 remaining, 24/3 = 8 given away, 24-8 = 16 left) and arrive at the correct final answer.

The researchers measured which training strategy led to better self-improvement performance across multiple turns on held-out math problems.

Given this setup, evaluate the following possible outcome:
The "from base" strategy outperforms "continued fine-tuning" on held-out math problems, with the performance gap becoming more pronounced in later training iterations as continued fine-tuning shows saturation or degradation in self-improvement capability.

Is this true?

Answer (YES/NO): NO